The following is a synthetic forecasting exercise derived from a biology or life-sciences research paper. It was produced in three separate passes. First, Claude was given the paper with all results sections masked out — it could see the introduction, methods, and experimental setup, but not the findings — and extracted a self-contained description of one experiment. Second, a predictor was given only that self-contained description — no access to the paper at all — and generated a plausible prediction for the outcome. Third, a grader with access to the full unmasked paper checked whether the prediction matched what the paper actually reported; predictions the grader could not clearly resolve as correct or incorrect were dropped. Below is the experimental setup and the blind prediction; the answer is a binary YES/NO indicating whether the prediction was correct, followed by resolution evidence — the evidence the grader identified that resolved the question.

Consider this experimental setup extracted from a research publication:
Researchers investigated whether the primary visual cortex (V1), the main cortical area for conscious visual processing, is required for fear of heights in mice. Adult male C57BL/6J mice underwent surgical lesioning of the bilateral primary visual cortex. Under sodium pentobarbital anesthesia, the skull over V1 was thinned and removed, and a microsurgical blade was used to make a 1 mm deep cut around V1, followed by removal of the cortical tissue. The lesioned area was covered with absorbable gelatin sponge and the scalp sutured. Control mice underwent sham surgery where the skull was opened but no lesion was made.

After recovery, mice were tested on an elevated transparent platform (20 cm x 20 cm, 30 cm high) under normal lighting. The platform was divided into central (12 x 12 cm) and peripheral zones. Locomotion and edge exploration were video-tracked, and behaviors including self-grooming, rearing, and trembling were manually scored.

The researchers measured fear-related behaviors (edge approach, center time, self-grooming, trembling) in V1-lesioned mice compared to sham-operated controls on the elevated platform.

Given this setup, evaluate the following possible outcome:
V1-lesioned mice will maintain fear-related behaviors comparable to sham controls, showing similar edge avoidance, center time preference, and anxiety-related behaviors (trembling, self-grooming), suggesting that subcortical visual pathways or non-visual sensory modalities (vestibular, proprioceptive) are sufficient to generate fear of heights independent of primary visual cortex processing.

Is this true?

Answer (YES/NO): YES